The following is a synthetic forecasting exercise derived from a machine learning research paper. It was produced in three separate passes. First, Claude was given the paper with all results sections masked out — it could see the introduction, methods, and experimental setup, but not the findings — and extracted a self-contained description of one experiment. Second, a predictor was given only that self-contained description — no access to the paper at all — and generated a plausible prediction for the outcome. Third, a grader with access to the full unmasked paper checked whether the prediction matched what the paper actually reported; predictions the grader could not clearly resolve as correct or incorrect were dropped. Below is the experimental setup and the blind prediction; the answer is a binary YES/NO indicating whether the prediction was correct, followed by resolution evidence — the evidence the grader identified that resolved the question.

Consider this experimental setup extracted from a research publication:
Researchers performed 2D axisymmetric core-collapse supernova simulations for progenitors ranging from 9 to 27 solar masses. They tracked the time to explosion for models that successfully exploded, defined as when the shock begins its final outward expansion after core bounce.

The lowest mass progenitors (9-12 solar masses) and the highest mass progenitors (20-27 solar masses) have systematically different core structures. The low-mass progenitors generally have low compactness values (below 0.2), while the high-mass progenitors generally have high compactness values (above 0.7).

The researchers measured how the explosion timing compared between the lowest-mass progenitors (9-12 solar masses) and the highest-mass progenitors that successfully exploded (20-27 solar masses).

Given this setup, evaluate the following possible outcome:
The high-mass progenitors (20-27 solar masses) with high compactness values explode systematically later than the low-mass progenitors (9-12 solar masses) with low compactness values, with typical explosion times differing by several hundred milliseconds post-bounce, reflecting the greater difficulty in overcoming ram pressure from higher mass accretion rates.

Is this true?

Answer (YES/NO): YES